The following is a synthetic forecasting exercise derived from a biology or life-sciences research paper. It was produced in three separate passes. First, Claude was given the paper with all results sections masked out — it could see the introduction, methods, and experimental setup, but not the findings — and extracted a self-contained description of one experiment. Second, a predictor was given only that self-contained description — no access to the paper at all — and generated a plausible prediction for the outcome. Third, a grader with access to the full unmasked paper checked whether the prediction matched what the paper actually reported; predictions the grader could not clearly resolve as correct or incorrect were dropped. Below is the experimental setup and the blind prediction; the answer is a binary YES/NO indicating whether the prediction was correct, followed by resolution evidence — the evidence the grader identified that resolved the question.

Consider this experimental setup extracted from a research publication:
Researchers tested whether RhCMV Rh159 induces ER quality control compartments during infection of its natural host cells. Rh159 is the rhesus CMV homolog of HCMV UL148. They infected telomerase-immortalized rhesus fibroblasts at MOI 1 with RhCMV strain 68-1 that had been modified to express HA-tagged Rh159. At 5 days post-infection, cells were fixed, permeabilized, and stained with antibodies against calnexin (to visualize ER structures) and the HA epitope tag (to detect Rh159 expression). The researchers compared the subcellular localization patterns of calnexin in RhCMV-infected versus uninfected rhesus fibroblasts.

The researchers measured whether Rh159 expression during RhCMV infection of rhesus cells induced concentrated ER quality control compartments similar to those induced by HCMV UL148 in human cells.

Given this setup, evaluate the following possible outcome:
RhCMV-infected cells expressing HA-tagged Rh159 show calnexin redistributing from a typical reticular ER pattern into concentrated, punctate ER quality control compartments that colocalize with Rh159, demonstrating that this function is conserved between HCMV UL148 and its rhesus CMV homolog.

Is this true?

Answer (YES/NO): NO